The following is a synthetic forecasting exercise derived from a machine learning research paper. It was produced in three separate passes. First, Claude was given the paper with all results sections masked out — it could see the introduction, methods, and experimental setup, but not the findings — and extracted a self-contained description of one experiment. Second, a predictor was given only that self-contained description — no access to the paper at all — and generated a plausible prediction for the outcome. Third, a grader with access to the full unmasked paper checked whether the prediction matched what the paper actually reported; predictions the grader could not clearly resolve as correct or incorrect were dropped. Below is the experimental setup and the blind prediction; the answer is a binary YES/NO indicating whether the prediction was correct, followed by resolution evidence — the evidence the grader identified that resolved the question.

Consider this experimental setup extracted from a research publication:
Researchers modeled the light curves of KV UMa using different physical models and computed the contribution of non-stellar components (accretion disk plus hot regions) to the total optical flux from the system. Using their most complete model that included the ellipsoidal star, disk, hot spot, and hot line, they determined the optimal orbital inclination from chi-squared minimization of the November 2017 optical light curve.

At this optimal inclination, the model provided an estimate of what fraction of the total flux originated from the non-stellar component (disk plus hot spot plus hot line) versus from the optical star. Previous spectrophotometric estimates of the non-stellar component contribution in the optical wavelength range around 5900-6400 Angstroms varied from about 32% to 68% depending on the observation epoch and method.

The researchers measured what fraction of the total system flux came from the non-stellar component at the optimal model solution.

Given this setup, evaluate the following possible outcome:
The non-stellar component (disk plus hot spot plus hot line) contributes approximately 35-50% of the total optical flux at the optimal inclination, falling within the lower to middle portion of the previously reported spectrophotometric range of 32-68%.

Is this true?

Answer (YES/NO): YES